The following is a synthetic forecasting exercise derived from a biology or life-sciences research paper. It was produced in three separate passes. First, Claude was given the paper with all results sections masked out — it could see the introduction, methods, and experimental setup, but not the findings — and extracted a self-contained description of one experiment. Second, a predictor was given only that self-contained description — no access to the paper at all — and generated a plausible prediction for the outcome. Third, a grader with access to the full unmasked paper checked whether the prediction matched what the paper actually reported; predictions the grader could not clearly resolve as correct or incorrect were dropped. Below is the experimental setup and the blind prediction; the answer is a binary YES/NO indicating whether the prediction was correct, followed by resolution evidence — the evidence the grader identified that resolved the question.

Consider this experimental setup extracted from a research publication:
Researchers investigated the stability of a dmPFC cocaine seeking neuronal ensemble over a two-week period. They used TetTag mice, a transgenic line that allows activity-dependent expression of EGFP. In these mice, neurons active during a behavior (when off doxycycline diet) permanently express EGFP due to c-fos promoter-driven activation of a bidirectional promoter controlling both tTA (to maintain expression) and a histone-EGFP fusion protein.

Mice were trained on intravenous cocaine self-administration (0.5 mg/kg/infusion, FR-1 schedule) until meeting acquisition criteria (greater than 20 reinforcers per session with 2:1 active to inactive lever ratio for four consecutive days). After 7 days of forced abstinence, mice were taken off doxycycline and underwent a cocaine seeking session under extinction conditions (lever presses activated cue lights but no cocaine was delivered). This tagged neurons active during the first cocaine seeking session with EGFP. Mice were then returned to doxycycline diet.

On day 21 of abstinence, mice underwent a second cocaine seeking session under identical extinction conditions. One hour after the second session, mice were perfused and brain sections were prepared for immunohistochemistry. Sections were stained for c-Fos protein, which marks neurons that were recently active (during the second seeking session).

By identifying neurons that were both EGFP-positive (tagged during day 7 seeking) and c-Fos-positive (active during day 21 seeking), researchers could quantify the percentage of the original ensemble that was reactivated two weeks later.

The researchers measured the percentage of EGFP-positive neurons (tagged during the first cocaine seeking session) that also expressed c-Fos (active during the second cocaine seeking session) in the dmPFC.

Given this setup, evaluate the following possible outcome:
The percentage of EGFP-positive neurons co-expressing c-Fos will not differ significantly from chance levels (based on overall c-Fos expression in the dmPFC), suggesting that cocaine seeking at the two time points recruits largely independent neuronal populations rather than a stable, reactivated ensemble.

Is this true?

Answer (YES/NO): NO